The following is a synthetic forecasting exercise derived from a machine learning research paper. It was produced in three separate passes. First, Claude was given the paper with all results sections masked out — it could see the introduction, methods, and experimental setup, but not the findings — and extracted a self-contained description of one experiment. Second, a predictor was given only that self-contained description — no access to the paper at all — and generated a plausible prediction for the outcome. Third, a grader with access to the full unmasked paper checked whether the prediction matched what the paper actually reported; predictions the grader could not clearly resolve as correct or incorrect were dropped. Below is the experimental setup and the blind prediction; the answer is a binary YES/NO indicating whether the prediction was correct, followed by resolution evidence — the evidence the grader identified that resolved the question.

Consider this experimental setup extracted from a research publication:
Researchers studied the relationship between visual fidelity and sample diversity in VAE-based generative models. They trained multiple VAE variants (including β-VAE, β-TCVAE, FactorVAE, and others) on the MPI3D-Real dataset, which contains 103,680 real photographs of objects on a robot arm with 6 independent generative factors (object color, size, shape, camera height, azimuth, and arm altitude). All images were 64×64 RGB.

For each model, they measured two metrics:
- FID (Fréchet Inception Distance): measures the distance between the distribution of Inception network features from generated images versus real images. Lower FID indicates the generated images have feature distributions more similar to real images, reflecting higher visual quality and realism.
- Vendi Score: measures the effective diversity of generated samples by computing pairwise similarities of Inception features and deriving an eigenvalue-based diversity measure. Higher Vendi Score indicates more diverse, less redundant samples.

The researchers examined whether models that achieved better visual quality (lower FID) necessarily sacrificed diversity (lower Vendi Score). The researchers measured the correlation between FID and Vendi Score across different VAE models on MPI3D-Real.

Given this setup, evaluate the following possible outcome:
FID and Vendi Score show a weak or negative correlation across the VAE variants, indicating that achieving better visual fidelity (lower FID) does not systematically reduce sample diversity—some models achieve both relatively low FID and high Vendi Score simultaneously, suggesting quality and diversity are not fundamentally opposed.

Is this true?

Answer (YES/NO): YES